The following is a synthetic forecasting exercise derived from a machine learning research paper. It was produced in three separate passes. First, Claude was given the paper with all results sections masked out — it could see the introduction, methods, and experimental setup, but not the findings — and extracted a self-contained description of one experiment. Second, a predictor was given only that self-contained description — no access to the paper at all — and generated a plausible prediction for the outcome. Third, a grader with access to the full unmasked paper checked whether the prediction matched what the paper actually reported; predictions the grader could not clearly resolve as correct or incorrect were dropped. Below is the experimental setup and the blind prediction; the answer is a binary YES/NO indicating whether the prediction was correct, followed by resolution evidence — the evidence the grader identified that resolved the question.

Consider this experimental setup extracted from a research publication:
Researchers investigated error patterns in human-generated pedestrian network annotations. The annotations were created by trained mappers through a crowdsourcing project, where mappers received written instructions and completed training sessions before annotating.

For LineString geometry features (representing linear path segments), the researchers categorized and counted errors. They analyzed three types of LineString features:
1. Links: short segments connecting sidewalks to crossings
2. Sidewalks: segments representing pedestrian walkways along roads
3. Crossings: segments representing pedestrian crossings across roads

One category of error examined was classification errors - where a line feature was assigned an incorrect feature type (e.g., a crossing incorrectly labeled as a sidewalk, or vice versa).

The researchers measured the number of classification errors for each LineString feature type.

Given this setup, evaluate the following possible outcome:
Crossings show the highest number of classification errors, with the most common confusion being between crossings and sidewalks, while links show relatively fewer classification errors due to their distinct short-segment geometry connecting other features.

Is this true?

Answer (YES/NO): NO